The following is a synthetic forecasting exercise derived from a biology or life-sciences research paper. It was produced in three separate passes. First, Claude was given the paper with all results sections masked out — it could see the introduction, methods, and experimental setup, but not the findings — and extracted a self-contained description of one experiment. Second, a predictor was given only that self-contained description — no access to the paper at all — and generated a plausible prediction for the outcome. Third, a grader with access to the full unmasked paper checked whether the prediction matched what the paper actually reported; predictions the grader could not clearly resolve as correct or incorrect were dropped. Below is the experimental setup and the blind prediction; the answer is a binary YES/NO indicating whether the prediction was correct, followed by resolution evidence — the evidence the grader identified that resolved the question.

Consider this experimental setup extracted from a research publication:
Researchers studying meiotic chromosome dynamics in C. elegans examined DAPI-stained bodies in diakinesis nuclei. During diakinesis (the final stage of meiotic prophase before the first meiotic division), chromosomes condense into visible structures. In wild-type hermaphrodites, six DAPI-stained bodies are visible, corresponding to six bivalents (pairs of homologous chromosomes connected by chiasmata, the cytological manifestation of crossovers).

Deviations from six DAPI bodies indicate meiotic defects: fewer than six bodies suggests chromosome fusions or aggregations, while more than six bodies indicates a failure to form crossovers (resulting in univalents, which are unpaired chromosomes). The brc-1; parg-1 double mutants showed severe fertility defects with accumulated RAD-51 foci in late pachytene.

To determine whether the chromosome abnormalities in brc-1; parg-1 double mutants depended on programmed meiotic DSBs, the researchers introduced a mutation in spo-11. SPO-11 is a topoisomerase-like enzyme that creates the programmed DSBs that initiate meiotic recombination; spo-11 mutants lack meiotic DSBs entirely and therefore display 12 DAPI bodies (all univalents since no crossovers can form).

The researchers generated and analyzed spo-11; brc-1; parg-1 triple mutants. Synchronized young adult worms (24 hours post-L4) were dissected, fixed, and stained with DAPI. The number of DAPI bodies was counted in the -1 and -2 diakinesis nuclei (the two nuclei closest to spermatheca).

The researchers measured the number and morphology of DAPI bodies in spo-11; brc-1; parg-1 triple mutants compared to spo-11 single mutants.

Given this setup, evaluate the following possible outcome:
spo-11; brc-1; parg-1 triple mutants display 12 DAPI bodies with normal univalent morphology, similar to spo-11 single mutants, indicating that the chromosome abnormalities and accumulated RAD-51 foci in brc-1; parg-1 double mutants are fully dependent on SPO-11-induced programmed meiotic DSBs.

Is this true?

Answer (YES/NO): YES